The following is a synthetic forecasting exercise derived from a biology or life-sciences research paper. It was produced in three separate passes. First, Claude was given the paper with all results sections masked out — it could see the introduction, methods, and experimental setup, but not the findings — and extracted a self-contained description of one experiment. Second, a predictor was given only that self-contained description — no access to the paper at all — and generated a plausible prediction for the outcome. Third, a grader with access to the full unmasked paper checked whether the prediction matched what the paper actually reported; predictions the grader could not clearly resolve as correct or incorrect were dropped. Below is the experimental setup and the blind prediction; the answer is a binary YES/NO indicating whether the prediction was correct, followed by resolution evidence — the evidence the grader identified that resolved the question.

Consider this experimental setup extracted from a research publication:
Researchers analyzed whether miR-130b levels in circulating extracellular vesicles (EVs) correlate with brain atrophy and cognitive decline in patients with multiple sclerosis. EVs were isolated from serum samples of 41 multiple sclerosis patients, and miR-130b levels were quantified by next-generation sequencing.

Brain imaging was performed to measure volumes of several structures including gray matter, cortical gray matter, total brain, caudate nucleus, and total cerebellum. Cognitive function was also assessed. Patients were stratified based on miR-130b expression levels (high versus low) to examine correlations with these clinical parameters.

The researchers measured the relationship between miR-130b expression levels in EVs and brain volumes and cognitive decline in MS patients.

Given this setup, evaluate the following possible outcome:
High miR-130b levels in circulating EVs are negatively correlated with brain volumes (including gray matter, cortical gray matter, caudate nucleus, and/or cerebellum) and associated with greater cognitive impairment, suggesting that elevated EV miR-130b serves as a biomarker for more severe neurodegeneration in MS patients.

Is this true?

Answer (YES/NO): YES